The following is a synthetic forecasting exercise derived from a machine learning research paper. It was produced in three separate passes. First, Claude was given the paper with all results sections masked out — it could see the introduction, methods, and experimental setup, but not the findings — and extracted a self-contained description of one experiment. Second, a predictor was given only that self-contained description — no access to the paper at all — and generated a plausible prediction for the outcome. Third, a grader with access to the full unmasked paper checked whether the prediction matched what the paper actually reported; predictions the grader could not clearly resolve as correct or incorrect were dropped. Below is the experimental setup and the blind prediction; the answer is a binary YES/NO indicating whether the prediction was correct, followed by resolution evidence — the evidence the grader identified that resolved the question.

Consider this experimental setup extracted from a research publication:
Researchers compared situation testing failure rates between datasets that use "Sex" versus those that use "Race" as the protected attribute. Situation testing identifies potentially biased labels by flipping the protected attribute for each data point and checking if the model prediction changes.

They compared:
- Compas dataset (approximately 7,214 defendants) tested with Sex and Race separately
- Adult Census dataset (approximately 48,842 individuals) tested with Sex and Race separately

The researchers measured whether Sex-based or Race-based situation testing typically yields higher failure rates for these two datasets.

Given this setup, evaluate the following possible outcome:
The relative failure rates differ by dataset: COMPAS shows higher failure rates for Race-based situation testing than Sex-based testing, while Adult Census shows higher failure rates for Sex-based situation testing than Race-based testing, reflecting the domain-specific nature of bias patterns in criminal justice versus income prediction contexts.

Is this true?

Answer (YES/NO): NO